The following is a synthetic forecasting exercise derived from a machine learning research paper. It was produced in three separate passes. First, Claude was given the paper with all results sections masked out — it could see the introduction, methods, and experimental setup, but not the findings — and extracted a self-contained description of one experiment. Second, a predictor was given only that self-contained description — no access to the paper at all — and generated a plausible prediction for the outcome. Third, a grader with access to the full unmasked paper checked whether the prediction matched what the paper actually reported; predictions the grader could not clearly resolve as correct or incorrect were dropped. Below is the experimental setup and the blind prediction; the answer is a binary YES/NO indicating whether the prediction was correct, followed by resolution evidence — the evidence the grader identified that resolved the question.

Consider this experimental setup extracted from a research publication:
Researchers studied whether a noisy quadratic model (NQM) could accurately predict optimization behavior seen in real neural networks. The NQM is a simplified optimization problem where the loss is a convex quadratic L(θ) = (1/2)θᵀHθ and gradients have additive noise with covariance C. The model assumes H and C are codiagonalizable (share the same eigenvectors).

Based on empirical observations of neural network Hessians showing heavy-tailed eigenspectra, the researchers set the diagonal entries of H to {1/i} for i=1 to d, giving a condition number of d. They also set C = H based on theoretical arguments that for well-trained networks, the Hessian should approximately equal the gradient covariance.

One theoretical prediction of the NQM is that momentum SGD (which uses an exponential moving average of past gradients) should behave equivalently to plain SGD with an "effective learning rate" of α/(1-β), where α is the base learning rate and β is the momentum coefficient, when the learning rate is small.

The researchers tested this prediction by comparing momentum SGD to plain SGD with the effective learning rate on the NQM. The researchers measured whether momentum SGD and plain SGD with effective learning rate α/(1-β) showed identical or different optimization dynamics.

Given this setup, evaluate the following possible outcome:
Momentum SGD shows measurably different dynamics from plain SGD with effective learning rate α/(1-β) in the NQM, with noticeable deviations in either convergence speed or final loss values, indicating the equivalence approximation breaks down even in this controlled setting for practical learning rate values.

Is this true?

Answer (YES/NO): NO